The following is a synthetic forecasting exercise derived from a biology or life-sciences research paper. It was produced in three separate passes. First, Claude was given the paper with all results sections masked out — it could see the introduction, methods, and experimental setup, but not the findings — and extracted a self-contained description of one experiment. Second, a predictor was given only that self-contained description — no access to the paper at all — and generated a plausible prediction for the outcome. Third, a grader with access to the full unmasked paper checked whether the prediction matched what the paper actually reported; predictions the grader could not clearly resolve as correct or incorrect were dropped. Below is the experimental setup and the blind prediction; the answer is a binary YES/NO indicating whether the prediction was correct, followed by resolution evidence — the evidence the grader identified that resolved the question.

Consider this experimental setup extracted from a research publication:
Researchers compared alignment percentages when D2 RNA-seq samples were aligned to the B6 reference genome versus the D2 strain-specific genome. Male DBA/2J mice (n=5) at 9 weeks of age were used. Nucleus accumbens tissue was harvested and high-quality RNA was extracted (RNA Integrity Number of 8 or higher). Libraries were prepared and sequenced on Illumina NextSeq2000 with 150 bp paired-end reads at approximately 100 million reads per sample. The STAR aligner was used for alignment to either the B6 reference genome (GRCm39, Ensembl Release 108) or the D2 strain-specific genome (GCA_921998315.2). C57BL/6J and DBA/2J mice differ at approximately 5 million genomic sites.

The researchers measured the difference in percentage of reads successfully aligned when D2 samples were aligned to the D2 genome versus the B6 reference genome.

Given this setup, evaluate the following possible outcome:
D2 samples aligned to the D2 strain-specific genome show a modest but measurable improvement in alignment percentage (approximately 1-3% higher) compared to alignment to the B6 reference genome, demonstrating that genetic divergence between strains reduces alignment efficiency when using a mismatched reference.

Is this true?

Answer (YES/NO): YES